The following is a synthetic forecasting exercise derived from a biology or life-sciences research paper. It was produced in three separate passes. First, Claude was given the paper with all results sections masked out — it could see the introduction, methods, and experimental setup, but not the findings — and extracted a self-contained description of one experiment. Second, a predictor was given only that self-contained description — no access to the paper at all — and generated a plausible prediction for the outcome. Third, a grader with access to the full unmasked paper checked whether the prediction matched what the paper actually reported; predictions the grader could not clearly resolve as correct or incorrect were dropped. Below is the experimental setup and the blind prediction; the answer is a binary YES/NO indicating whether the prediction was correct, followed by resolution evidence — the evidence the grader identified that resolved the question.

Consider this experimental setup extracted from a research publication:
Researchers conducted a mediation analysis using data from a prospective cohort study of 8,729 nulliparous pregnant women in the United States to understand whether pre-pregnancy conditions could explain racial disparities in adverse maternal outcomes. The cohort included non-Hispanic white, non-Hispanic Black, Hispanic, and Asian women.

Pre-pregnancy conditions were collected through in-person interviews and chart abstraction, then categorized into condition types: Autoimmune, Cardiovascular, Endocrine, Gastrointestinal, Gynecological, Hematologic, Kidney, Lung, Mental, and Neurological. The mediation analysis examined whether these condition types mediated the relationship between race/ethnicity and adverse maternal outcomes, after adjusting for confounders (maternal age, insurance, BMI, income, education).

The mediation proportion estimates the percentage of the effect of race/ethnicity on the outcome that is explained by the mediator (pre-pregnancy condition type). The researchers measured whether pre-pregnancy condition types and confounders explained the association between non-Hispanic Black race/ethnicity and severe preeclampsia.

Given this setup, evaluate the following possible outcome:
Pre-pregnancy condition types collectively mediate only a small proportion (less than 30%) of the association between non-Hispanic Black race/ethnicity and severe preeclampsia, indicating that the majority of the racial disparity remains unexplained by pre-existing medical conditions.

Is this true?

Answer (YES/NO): NO